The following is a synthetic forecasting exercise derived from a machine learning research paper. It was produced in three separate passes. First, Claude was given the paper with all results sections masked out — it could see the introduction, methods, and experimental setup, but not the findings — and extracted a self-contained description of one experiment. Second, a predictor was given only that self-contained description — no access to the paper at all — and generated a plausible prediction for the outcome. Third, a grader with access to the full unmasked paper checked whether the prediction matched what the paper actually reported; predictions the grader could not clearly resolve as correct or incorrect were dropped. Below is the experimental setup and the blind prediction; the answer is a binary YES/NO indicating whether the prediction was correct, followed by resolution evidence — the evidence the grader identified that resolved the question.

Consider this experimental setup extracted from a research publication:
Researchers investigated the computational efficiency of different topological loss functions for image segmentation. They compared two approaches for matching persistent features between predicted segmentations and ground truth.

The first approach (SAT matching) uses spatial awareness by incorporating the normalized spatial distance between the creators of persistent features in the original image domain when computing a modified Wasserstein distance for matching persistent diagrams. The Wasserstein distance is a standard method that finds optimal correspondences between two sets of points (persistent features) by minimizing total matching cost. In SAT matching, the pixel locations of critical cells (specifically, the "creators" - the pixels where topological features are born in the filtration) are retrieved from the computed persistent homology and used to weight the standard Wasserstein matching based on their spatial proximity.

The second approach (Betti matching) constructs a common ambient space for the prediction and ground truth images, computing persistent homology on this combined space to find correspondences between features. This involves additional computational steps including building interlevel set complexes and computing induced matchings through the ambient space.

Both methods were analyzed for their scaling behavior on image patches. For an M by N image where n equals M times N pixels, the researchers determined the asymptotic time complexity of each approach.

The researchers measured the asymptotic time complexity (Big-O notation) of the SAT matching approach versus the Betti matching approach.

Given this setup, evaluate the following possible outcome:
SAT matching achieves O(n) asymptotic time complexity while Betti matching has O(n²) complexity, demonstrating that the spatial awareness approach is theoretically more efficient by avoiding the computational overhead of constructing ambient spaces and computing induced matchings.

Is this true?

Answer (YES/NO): NO